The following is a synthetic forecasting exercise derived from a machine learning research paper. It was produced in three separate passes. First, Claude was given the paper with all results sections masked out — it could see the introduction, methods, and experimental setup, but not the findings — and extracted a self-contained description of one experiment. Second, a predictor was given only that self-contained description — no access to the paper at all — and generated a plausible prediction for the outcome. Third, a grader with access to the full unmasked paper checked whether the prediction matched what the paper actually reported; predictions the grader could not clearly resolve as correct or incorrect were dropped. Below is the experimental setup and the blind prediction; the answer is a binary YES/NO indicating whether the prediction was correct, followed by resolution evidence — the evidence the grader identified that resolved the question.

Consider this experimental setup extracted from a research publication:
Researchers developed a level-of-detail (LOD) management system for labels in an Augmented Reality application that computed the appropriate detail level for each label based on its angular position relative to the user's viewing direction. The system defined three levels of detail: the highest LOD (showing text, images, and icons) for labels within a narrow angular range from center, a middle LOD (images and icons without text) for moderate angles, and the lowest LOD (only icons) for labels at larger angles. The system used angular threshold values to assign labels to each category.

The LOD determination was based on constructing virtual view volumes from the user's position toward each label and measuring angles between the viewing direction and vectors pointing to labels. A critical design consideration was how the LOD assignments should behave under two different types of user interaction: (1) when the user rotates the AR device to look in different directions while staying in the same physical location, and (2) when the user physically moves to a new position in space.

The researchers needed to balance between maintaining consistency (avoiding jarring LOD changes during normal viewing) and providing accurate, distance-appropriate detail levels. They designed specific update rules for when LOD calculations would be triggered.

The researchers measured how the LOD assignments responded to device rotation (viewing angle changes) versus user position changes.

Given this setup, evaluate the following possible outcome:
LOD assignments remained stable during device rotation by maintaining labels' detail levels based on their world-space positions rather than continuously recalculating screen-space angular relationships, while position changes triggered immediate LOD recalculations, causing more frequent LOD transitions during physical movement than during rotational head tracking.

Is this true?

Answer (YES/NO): YES